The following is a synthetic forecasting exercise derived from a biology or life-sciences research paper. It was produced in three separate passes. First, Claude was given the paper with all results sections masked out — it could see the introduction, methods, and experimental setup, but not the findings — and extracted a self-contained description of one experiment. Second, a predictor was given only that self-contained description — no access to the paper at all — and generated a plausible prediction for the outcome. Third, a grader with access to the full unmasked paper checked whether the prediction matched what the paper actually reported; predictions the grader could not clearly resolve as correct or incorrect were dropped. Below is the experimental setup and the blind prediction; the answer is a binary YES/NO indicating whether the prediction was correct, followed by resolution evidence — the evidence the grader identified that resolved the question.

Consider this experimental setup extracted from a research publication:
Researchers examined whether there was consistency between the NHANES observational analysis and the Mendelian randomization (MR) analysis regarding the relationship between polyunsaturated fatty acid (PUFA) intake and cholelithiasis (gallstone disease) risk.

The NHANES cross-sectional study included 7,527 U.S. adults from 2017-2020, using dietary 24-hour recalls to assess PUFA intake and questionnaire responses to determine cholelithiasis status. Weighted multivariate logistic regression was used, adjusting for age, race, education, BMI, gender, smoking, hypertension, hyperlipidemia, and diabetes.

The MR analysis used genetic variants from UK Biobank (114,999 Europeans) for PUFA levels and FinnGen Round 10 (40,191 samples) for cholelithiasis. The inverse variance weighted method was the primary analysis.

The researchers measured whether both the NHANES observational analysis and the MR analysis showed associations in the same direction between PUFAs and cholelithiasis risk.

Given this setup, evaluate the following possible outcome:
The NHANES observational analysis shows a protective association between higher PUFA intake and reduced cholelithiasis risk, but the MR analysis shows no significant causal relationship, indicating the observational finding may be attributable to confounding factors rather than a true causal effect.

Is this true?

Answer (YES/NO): NO